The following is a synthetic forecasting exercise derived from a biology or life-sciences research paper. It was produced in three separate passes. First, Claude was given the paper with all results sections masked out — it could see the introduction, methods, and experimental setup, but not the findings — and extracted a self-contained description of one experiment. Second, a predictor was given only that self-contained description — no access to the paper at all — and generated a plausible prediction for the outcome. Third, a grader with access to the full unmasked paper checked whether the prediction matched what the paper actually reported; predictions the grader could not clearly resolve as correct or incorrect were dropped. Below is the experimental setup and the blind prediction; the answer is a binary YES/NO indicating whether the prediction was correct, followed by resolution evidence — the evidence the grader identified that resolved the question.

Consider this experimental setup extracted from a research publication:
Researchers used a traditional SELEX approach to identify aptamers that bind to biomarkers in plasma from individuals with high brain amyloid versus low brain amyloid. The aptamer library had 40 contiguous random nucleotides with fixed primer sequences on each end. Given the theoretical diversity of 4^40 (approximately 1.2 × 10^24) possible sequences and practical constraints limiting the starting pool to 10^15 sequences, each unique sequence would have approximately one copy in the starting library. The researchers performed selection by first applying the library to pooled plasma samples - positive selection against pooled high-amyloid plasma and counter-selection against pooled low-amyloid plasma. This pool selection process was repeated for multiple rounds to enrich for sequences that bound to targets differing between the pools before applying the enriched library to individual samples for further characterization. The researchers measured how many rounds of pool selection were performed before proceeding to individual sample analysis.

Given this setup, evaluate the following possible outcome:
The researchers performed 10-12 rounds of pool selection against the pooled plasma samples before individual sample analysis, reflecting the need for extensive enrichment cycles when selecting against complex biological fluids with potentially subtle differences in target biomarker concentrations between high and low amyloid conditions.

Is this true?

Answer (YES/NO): YES